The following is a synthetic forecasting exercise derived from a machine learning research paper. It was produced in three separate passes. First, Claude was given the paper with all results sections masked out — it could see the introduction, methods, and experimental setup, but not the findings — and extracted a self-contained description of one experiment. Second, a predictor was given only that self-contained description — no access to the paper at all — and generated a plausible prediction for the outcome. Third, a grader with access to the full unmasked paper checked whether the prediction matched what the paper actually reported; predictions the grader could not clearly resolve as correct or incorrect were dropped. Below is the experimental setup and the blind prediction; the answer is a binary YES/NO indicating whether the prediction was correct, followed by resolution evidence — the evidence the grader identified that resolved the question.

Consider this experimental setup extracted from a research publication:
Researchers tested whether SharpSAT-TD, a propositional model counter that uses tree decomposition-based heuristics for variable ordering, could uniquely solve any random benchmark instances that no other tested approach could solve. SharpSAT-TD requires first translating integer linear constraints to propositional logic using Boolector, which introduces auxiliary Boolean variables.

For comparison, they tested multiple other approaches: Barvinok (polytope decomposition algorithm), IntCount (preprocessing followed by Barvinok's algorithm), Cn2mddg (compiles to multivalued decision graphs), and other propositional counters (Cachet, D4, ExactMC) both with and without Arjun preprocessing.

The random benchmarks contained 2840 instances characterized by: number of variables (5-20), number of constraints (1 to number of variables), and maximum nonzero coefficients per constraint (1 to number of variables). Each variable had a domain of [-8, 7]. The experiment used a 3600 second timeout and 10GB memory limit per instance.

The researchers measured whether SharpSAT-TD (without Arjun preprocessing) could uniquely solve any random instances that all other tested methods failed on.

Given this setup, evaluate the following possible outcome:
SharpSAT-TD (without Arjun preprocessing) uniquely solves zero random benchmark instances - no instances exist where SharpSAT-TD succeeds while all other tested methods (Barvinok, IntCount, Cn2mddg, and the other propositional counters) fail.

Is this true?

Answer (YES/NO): NO